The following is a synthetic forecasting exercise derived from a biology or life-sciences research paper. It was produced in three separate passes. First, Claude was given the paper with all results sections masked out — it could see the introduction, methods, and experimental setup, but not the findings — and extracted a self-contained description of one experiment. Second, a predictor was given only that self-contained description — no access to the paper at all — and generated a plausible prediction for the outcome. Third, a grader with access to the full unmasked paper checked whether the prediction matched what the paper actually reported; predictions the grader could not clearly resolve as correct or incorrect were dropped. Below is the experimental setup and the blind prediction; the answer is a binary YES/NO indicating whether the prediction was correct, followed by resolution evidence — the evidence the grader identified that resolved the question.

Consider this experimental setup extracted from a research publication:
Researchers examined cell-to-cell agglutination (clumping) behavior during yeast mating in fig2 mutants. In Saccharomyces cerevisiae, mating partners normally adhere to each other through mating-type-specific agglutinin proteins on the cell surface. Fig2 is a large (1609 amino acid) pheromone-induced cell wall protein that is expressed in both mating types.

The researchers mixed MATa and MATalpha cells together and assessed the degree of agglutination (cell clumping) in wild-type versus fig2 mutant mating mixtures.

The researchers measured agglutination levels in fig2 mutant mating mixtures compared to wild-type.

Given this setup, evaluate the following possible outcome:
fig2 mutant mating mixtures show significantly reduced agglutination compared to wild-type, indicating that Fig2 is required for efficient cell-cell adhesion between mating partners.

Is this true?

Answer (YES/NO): NO